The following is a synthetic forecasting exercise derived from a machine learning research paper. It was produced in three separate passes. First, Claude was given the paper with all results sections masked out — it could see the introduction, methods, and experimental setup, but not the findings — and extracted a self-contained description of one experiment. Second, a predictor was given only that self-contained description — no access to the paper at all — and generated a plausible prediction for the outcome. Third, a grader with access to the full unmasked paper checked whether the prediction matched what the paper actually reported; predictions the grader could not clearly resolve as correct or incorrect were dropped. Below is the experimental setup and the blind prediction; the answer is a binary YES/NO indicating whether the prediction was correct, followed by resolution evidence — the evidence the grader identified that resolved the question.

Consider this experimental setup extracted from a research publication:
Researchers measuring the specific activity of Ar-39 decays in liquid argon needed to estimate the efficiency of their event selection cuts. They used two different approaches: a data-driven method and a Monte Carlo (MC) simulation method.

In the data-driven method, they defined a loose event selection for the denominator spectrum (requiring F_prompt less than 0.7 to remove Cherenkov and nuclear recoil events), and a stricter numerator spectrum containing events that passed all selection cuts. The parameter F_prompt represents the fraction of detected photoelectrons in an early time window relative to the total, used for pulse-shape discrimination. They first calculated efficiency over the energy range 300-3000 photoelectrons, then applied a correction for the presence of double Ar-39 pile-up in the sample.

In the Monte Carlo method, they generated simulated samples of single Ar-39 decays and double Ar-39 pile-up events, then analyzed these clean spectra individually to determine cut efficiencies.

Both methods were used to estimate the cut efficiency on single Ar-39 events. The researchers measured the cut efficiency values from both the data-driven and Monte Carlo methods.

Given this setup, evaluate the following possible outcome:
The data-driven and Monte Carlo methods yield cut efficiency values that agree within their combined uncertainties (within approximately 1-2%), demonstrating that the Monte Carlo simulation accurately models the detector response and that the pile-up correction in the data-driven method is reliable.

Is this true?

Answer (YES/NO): NO